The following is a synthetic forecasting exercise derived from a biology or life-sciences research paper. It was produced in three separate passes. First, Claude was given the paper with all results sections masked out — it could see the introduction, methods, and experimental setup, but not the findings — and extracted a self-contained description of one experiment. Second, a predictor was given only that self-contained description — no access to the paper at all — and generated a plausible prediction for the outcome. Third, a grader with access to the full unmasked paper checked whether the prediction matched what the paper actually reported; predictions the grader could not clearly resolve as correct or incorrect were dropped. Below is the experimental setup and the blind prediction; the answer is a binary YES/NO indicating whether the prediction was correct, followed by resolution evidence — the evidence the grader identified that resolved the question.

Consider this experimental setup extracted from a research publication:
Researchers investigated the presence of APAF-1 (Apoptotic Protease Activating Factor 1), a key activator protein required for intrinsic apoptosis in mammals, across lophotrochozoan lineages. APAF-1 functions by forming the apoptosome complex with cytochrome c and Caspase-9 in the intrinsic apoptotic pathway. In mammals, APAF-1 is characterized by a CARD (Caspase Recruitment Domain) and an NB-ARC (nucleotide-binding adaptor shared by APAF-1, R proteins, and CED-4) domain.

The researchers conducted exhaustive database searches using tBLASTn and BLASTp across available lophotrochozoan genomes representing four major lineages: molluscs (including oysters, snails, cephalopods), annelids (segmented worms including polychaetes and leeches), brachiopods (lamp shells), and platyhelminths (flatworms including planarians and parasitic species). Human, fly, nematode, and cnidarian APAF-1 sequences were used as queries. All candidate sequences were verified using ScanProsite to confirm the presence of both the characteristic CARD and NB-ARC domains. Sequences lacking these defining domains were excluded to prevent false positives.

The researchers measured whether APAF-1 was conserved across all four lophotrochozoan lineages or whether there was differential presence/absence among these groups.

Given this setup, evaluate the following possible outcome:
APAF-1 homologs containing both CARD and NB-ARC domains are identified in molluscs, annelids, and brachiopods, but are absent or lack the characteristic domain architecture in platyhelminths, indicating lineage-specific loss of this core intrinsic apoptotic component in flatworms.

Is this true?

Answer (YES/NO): NO